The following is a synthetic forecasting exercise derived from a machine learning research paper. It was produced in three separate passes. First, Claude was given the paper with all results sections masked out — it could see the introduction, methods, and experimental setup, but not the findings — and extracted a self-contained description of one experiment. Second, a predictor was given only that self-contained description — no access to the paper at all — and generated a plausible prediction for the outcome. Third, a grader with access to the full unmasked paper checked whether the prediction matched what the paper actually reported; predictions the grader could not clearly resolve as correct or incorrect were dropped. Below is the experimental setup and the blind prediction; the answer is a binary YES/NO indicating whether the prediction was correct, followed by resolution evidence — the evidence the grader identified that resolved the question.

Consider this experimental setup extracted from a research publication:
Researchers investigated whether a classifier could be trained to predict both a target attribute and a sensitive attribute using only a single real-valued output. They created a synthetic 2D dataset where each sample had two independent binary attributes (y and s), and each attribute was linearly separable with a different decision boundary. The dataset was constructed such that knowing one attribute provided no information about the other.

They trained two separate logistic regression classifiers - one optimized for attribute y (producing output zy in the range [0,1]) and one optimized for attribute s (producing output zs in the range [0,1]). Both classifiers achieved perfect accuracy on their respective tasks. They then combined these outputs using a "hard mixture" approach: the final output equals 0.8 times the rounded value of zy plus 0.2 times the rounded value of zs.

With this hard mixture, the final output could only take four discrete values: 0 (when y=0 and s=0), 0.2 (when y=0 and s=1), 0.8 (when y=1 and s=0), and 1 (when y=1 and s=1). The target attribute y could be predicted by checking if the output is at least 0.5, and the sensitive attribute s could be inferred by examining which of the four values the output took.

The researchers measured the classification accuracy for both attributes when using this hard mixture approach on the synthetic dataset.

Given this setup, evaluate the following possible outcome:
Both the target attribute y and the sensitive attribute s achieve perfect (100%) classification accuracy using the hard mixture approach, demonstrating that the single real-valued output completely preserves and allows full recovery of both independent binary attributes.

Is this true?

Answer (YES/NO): YES